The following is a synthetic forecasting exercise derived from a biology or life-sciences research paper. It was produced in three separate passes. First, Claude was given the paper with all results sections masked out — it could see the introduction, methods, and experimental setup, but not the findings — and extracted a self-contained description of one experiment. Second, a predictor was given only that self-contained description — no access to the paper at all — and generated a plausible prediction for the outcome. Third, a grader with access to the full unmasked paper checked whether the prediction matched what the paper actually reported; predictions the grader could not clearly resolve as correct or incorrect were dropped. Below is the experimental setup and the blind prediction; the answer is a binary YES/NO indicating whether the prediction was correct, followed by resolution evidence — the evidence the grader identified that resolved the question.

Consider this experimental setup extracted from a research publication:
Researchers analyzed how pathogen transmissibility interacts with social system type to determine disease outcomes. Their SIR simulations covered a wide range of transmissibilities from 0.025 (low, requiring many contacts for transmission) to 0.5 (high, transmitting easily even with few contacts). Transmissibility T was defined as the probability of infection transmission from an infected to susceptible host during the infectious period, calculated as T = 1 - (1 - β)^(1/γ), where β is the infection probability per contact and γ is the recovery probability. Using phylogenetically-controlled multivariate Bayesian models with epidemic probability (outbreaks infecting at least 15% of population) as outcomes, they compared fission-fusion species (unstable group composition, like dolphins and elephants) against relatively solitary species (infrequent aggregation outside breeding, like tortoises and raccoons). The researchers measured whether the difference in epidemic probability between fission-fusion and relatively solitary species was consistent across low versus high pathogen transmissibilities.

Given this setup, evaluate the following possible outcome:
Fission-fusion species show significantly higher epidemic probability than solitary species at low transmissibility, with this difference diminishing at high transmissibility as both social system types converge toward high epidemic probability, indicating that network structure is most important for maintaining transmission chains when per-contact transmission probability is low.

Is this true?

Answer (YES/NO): NO